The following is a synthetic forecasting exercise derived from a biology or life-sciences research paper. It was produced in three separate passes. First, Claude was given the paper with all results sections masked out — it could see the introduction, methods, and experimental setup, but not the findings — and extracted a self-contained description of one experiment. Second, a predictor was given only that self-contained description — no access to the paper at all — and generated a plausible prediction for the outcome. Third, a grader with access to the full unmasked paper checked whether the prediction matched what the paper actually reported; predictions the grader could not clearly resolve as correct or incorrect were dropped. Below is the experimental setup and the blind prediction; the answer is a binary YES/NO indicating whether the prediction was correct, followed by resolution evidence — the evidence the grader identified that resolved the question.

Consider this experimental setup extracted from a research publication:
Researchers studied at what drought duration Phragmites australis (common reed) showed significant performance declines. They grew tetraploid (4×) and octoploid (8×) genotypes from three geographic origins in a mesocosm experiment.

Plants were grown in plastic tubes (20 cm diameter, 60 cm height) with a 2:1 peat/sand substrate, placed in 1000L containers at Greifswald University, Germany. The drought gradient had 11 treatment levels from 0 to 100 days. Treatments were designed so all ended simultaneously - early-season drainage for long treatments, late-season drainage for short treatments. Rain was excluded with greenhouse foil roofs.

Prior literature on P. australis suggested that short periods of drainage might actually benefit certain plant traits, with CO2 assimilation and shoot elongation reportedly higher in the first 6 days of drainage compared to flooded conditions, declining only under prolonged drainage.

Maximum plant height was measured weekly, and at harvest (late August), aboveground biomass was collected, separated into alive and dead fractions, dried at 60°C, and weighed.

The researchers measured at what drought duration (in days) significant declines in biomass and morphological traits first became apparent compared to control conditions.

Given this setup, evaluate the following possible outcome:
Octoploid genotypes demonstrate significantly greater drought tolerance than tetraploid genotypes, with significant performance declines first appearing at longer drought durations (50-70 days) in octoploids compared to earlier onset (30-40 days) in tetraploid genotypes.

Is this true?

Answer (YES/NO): NO